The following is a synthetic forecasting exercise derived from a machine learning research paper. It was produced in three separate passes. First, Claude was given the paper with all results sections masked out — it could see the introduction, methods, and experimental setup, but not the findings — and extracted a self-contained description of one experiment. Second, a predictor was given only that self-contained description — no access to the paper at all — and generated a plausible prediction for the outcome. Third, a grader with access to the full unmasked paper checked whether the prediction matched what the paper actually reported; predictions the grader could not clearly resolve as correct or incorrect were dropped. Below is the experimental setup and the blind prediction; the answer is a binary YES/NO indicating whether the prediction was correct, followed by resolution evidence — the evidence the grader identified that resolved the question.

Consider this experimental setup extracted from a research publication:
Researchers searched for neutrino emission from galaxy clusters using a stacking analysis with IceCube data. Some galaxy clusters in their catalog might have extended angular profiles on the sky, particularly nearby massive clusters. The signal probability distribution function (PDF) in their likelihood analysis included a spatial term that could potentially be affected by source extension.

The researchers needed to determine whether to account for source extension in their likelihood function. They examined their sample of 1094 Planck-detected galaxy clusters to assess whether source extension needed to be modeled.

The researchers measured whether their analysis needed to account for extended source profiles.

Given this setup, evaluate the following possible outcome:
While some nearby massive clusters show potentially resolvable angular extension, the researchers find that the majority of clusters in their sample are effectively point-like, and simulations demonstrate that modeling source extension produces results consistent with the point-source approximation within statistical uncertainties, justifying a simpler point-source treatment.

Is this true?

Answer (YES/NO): NO